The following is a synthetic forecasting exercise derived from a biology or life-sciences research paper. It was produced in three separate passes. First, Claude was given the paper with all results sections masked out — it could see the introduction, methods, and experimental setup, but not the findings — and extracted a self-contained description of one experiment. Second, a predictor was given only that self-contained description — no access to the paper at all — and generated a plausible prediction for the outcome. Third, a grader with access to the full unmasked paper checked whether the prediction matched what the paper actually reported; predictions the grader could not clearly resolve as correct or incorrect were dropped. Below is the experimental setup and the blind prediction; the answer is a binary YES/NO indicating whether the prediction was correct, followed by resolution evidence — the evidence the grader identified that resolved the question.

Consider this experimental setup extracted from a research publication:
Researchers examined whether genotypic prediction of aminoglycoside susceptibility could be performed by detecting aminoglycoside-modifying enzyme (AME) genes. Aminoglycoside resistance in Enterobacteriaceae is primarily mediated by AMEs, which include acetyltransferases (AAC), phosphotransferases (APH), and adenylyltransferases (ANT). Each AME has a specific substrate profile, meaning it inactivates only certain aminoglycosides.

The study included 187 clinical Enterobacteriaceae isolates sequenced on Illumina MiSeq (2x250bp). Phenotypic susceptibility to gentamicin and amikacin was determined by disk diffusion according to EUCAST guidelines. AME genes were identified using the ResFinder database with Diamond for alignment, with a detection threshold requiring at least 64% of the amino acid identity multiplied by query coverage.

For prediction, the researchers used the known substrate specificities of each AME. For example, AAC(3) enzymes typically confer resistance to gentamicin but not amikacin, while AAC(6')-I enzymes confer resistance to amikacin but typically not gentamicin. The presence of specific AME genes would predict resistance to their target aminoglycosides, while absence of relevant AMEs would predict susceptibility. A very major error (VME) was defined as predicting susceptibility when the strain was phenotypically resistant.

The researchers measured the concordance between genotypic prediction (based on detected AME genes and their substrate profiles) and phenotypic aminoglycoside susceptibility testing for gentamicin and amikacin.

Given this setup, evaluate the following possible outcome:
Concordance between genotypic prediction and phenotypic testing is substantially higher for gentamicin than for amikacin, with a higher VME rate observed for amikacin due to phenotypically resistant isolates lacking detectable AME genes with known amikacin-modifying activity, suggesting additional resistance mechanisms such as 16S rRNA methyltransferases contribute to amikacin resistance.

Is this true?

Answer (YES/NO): NO